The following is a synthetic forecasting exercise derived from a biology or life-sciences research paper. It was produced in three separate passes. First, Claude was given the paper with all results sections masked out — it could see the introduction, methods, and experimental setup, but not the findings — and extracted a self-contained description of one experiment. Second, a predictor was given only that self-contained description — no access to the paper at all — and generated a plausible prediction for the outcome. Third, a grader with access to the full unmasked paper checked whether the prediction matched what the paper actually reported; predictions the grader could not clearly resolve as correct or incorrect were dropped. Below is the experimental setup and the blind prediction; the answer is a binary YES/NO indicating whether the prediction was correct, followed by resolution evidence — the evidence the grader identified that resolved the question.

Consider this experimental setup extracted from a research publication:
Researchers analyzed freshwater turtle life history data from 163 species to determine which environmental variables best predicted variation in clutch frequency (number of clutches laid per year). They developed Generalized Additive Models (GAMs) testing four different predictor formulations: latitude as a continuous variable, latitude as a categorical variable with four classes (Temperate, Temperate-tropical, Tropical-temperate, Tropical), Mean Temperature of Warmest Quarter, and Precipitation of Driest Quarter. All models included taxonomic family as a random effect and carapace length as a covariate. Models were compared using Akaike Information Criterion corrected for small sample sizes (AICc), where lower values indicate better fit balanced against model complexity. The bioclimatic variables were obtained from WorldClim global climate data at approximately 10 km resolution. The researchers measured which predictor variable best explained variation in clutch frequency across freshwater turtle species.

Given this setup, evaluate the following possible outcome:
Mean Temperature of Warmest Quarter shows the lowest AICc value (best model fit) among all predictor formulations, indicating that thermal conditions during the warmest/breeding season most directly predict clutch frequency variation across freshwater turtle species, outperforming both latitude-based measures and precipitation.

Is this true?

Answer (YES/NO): NO